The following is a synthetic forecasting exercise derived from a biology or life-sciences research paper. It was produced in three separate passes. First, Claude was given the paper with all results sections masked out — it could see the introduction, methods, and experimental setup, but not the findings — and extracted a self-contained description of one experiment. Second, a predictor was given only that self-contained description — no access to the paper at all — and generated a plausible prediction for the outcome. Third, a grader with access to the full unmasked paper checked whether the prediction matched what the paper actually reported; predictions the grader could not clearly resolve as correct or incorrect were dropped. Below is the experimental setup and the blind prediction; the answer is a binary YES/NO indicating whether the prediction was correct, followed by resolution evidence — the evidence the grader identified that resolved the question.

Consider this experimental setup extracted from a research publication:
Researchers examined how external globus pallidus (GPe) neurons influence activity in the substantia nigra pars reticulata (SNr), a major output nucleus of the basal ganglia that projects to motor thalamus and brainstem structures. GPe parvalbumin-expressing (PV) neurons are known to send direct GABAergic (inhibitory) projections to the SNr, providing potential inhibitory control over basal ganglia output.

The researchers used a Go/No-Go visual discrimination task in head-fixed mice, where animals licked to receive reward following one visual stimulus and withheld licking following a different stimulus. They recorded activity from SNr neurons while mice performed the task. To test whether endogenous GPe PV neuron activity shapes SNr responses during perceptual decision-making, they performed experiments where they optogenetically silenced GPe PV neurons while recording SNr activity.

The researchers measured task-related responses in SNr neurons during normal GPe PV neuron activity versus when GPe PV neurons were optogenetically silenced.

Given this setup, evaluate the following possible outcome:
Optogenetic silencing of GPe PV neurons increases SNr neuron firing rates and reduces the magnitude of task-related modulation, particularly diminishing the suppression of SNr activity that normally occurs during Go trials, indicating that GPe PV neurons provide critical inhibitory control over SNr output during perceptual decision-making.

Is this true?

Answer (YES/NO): NO